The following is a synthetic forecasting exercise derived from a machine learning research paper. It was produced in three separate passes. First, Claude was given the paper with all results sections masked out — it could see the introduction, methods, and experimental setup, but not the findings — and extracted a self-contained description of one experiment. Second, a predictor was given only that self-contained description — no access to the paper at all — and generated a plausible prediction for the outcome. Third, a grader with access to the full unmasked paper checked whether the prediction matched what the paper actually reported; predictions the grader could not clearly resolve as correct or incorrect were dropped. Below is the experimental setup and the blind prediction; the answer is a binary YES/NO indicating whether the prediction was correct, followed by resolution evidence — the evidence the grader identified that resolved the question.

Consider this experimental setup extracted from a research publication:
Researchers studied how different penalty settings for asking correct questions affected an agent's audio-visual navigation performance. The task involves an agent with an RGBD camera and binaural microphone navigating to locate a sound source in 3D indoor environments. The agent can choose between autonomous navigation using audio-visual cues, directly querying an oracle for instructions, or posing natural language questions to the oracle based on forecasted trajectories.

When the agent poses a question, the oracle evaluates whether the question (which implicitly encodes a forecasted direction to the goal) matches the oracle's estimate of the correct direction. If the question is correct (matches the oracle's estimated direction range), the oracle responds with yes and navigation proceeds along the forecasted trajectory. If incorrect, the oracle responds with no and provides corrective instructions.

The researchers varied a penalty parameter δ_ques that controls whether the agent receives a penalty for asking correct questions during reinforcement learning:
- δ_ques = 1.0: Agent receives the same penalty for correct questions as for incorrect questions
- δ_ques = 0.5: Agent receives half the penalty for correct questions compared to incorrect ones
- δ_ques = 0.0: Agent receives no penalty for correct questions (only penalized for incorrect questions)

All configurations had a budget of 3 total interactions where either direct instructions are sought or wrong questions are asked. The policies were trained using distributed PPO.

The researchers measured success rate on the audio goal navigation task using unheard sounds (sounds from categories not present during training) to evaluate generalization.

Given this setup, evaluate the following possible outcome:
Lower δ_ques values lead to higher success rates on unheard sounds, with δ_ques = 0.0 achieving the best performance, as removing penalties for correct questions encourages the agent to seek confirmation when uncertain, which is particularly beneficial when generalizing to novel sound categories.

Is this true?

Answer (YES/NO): YES